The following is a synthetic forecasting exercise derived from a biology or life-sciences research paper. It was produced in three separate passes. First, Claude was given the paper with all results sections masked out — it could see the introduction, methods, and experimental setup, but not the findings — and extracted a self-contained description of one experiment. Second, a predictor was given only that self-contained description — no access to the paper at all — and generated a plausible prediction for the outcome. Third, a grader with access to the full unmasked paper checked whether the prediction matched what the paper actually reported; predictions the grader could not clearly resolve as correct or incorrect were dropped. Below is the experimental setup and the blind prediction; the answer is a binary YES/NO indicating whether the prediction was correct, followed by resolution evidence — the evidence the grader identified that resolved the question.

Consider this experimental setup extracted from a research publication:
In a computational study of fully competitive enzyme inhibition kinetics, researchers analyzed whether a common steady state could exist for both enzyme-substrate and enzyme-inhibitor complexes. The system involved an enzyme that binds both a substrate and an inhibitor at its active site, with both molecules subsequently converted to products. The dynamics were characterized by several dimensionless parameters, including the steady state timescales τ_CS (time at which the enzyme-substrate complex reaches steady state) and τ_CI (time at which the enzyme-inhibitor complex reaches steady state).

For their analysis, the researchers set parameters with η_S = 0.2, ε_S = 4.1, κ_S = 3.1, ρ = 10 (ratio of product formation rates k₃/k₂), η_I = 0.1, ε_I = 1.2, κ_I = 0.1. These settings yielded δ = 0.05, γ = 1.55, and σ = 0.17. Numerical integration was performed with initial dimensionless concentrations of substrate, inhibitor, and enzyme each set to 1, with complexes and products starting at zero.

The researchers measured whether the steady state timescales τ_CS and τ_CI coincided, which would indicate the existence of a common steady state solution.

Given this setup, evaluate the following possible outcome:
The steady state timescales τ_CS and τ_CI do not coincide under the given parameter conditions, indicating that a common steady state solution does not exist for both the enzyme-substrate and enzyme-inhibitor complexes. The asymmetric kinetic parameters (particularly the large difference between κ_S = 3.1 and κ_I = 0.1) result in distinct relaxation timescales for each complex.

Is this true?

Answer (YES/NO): YES